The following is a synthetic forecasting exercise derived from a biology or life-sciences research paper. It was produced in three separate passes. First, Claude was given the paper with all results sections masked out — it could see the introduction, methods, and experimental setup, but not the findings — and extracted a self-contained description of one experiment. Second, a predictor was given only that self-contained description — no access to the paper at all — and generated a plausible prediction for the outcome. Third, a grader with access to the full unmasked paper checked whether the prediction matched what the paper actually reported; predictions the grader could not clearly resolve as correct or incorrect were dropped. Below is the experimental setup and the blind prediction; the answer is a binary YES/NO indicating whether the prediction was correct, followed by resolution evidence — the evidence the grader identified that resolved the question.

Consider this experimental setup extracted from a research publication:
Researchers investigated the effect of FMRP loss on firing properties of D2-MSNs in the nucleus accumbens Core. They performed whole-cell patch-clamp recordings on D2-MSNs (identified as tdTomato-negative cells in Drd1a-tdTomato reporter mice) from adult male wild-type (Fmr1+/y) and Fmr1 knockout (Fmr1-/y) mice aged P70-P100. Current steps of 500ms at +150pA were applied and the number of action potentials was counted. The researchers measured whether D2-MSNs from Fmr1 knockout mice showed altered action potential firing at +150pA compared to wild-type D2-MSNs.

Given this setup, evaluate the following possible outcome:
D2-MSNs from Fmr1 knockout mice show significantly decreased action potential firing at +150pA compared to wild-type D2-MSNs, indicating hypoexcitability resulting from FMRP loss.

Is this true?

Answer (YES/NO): NO